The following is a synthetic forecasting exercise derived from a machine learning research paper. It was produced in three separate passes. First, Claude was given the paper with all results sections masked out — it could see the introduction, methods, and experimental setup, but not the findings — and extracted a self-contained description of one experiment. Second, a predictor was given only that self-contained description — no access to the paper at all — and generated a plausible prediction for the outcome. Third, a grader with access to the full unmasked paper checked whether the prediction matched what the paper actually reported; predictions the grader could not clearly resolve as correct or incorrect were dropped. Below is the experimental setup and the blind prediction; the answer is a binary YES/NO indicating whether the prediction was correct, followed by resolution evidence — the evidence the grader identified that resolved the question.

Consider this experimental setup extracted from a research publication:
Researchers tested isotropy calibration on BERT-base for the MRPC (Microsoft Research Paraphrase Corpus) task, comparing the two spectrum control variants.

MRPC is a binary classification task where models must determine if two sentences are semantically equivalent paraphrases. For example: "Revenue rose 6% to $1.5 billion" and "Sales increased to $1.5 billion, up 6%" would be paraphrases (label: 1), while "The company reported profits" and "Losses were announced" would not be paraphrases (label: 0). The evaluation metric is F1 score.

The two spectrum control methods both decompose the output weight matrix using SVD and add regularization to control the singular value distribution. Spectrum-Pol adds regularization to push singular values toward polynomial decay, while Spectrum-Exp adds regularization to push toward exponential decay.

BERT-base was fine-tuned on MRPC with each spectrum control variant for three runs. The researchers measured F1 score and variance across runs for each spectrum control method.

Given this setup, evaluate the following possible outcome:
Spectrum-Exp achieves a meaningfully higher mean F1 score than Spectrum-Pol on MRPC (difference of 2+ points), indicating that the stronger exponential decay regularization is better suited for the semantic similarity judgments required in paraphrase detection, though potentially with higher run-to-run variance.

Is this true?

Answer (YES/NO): NO